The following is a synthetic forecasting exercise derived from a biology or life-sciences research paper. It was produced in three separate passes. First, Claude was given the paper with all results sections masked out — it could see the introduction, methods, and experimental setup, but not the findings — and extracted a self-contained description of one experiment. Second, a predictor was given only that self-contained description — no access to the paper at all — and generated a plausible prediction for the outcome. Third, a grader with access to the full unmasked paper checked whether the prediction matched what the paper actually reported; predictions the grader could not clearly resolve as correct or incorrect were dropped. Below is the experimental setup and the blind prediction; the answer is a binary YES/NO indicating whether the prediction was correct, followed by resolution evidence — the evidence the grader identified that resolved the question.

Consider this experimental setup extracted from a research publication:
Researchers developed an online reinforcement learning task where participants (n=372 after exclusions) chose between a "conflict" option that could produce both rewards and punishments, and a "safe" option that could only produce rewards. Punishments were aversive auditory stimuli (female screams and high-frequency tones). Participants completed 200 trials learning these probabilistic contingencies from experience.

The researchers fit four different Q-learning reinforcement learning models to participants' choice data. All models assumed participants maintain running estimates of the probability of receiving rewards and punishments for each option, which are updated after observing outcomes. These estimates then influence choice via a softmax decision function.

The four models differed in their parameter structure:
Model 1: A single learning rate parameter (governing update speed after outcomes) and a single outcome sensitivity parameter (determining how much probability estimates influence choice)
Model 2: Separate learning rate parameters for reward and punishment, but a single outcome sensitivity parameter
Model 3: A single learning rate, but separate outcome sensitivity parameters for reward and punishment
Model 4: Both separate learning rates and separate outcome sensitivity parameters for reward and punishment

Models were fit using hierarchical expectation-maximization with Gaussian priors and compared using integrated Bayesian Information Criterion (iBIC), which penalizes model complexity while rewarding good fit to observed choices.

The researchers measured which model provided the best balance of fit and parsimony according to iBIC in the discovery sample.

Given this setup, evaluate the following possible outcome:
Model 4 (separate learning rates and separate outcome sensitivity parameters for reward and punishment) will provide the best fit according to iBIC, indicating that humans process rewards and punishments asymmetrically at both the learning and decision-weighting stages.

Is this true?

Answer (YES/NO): YES